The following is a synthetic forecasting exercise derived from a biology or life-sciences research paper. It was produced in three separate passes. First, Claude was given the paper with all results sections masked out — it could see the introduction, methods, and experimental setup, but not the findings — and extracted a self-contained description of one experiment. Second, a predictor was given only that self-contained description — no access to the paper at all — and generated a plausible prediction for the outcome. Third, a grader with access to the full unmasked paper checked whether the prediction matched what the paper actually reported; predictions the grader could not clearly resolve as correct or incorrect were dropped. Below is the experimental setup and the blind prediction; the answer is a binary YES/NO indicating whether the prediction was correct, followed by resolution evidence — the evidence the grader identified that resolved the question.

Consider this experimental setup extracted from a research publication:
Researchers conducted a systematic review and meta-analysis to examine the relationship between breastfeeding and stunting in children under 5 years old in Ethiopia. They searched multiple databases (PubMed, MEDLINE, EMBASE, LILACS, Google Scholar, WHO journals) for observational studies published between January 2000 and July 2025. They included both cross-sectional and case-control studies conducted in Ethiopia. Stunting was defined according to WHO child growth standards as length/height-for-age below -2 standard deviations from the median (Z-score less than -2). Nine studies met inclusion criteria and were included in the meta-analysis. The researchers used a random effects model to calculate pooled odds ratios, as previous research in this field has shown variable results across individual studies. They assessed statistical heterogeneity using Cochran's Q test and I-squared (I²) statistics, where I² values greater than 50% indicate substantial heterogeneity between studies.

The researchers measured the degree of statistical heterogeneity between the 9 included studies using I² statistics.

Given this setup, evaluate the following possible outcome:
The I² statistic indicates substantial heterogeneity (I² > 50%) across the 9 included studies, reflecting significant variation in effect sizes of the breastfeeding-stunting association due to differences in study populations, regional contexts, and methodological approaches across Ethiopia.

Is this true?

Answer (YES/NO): YES